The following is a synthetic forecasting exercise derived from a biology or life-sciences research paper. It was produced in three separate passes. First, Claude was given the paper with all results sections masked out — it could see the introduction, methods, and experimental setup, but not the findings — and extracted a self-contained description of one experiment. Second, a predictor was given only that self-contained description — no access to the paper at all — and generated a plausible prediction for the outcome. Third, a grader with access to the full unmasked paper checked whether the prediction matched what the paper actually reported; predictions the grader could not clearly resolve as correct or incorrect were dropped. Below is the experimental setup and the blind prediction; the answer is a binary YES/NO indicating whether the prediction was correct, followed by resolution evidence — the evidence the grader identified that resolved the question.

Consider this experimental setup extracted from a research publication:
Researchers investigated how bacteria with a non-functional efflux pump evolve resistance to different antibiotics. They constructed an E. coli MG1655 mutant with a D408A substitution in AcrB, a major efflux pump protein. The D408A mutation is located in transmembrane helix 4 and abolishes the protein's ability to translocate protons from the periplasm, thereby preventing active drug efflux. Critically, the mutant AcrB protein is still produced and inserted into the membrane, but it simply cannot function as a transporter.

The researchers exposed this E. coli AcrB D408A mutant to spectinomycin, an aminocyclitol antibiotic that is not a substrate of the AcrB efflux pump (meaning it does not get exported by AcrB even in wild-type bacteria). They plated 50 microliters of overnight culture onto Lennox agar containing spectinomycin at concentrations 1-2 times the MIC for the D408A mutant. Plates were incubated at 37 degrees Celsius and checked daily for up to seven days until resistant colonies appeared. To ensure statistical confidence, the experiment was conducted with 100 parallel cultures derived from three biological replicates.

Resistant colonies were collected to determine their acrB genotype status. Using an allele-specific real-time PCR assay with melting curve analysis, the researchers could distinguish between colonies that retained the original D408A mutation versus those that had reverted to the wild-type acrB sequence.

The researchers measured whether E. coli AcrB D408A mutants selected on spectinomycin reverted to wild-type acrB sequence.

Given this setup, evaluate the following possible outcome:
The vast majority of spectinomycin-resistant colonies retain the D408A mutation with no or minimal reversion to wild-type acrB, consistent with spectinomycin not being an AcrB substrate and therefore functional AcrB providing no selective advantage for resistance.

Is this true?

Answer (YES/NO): YES